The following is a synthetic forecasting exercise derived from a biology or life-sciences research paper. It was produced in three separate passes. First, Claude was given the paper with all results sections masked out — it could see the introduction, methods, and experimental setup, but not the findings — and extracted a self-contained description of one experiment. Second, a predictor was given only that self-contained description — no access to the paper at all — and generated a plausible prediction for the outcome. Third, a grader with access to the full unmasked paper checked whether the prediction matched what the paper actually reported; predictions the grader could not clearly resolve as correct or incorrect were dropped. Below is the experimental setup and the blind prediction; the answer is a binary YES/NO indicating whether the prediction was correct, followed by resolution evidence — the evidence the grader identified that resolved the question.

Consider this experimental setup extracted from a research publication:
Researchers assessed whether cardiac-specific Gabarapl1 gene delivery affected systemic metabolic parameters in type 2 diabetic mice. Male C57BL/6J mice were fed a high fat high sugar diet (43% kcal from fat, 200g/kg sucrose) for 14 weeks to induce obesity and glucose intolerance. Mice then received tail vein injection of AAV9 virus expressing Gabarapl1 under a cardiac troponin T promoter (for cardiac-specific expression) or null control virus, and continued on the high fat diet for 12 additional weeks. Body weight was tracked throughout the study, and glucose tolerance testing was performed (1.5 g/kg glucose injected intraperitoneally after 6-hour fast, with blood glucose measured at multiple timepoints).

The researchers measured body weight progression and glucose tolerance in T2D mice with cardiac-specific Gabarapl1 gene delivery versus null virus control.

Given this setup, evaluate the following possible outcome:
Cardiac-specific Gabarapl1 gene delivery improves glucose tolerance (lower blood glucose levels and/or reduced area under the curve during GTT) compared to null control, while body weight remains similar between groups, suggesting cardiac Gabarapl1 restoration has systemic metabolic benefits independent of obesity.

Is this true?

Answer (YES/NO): NO